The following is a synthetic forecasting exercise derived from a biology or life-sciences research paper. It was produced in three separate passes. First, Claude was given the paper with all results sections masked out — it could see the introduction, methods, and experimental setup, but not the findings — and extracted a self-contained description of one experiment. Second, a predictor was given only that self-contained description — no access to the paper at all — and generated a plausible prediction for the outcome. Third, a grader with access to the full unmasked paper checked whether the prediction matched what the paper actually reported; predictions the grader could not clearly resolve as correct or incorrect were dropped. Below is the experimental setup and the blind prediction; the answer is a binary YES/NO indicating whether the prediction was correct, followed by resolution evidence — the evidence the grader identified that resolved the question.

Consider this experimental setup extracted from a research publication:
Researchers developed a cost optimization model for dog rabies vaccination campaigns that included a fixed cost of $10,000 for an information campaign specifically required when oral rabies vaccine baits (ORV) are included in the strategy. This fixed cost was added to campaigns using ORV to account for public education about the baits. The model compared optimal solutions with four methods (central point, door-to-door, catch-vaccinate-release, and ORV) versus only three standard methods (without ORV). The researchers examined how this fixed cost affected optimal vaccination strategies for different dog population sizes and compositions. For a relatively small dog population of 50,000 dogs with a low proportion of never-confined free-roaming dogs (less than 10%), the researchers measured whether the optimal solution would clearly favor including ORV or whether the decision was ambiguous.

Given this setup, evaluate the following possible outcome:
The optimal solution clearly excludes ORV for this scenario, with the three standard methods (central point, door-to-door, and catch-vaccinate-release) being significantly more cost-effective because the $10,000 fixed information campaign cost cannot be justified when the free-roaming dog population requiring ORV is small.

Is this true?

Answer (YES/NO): NO